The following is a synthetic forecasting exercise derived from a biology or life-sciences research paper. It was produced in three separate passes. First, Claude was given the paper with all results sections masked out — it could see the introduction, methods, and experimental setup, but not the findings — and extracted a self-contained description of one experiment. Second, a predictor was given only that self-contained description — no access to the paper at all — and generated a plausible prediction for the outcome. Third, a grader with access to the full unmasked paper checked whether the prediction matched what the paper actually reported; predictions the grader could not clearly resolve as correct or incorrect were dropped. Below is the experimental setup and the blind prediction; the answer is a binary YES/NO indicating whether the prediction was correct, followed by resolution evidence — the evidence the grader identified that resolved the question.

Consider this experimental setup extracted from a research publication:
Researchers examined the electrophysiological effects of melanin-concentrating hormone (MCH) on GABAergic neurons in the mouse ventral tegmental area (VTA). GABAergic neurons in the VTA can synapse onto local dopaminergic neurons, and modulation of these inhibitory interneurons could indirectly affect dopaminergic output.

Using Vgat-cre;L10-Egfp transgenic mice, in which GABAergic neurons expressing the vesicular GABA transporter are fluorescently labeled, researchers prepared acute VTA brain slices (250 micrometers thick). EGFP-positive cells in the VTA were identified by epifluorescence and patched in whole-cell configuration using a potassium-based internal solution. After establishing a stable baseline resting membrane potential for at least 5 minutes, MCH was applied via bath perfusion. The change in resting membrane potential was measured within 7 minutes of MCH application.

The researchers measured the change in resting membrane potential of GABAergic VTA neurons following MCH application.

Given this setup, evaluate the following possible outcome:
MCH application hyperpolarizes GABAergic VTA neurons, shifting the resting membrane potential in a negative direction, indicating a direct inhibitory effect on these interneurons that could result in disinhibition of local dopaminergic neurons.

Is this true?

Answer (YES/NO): YES